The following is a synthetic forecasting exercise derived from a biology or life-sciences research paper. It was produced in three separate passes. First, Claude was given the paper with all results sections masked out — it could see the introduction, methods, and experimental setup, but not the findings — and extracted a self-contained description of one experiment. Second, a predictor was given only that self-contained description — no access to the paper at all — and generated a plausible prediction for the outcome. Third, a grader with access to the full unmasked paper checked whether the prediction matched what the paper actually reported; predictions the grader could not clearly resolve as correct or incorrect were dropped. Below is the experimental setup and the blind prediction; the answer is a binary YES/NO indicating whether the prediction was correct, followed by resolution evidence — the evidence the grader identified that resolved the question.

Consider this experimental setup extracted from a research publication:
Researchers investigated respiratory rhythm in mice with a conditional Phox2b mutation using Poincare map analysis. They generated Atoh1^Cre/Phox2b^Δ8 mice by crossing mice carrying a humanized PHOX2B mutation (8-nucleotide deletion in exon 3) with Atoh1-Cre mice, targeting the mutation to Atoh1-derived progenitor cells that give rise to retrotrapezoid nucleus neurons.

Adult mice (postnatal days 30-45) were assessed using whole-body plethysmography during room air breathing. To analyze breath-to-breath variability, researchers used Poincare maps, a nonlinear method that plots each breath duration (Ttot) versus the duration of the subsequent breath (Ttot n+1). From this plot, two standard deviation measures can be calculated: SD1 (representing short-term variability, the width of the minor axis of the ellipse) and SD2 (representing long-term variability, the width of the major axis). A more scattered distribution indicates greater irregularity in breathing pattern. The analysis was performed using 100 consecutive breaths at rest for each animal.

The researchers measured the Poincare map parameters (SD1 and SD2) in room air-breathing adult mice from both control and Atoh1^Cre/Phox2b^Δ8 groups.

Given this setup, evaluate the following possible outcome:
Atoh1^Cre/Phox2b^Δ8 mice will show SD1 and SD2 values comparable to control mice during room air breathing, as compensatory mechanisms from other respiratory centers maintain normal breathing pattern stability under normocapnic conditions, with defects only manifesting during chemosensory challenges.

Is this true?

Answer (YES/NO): NO